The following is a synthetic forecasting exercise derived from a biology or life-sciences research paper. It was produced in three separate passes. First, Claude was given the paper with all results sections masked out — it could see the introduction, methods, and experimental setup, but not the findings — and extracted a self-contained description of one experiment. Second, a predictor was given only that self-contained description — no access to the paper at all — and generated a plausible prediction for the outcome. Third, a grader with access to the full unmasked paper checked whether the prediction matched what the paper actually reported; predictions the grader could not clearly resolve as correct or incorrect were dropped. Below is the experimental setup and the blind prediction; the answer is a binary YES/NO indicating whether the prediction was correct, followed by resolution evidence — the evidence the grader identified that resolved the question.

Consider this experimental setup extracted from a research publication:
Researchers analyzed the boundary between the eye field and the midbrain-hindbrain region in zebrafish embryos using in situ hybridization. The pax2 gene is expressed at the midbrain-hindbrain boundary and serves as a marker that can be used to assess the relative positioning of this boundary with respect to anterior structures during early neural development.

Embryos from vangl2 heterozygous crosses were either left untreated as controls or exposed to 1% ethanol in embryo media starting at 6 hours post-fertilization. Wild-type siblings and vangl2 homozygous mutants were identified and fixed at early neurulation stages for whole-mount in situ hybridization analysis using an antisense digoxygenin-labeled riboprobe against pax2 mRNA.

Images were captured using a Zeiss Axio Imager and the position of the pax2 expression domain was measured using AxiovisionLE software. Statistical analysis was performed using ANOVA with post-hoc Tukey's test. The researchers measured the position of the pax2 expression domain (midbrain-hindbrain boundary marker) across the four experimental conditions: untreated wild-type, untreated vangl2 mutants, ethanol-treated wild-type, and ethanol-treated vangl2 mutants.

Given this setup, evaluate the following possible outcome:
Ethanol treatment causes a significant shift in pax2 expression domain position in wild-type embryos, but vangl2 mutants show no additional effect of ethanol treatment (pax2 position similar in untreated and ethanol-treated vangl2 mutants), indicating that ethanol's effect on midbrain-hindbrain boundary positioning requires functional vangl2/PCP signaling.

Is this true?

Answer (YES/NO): NO